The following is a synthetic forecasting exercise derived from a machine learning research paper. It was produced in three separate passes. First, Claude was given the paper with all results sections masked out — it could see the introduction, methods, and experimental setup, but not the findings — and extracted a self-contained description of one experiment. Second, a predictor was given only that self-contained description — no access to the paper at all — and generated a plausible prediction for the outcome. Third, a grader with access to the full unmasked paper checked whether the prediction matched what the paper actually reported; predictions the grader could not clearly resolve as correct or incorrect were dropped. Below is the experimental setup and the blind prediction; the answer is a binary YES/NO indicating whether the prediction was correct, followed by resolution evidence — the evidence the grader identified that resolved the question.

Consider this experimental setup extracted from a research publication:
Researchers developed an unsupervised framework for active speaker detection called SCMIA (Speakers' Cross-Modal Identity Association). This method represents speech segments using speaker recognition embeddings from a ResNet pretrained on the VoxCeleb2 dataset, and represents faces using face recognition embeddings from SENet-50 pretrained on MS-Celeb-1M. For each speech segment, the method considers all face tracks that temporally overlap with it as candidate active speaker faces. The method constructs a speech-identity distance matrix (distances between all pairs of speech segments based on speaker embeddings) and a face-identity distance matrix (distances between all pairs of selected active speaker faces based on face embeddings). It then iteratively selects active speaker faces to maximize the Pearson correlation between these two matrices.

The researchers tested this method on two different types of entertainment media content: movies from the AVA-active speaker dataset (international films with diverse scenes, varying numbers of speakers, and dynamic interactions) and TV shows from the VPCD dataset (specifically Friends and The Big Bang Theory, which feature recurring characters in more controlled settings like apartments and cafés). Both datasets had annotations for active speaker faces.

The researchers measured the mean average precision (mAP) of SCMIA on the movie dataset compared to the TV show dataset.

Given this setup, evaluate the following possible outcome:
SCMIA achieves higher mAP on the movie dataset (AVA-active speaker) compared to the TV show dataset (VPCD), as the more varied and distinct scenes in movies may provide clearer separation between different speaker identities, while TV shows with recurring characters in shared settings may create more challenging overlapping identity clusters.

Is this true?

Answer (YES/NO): NO